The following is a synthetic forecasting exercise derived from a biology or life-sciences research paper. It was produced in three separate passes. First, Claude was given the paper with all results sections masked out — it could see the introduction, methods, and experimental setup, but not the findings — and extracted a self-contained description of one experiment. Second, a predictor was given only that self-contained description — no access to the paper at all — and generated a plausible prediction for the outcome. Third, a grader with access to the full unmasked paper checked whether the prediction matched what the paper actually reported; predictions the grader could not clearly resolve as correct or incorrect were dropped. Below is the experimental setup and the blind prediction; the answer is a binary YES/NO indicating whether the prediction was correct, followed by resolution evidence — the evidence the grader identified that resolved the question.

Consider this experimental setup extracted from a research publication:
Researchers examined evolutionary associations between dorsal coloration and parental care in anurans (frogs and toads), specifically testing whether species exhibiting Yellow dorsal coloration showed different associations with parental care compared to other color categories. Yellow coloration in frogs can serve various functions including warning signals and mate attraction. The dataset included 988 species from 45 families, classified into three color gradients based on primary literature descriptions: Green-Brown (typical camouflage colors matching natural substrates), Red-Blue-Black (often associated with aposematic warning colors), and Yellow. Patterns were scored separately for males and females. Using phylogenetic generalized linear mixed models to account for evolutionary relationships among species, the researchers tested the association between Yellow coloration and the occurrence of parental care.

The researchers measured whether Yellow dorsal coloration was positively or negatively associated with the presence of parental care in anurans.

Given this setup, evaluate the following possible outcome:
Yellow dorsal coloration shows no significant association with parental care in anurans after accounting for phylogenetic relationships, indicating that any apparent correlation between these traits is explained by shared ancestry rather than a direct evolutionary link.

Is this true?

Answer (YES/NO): YES